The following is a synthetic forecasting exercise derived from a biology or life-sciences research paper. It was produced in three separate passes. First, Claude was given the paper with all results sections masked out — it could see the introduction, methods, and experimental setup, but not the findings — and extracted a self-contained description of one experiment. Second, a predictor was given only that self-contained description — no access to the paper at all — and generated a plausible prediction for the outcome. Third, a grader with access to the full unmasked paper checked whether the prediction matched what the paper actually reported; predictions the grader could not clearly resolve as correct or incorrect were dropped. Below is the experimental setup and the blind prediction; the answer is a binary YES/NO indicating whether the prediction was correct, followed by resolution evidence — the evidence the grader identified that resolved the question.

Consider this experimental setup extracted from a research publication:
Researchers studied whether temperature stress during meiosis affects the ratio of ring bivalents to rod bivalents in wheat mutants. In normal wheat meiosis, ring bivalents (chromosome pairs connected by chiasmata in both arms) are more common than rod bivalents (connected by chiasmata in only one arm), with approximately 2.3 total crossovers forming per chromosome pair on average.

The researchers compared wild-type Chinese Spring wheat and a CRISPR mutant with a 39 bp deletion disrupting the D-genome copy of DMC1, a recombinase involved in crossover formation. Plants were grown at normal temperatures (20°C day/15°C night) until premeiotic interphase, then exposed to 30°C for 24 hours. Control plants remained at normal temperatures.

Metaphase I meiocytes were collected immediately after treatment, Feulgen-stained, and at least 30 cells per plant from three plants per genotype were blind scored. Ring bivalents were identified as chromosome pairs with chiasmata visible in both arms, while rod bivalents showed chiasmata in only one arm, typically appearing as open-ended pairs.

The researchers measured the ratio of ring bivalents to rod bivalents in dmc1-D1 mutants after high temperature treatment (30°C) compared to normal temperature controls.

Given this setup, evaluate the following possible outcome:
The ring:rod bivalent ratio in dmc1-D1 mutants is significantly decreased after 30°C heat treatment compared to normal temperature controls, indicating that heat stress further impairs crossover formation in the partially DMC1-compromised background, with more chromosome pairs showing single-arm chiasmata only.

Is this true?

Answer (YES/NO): YES